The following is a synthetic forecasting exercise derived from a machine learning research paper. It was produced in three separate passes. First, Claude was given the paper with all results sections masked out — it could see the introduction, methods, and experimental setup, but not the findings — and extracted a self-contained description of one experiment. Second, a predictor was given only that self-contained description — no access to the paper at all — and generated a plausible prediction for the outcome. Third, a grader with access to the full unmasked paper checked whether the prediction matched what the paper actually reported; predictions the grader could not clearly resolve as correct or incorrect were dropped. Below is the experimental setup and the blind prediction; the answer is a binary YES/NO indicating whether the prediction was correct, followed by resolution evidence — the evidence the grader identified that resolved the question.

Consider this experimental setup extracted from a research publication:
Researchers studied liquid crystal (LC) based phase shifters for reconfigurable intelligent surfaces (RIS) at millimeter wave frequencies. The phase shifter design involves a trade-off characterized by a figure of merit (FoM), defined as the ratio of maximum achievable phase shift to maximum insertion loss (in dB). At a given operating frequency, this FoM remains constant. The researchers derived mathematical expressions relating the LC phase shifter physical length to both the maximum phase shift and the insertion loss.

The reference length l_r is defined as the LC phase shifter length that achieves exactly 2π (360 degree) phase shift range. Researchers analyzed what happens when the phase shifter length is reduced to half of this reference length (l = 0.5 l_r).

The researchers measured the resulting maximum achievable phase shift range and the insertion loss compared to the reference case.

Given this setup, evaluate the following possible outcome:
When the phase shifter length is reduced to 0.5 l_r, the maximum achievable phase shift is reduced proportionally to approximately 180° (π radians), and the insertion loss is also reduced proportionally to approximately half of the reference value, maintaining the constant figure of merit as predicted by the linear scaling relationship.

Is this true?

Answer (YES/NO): YES